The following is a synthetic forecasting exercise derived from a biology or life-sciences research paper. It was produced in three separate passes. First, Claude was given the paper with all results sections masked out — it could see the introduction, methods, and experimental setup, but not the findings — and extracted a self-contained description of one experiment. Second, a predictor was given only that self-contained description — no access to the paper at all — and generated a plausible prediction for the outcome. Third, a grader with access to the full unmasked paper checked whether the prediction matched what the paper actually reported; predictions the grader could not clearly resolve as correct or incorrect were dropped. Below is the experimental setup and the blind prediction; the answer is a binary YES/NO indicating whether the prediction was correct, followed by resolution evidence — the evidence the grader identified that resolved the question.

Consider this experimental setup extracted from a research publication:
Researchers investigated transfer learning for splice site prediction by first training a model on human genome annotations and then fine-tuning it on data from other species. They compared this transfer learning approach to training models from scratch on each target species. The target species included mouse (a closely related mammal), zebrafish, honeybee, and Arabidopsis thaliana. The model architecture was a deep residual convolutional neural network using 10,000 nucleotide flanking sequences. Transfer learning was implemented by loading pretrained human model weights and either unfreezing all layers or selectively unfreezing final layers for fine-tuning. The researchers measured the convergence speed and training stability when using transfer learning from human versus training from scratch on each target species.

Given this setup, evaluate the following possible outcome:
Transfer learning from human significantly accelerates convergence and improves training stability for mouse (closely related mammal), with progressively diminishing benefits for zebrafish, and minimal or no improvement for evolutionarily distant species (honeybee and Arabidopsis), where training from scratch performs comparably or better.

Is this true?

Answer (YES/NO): NO